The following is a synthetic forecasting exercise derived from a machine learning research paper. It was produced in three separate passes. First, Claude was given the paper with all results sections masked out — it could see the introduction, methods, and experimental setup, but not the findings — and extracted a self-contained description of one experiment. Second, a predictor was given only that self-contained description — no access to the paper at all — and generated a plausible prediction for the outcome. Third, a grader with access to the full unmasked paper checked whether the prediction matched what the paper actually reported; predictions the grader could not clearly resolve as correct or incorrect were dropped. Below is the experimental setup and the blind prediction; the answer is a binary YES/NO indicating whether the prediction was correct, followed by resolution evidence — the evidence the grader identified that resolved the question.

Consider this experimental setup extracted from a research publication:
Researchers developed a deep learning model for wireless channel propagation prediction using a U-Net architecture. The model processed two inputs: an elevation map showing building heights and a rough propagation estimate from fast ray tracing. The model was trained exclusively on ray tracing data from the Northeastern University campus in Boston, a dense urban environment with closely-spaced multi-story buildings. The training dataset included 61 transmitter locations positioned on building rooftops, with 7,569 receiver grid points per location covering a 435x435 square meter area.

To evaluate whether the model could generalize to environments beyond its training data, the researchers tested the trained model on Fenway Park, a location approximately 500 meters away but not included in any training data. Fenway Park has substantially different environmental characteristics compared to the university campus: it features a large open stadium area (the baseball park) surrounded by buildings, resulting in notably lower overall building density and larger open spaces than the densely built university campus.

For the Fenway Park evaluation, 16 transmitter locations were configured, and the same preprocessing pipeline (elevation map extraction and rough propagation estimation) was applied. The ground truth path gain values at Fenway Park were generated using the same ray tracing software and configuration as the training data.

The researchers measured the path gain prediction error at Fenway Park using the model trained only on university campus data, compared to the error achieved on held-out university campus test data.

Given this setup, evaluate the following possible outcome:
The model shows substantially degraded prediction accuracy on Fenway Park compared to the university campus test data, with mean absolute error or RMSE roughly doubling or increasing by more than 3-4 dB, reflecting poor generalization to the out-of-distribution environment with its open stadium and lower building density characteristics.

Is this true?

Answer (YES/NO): NO